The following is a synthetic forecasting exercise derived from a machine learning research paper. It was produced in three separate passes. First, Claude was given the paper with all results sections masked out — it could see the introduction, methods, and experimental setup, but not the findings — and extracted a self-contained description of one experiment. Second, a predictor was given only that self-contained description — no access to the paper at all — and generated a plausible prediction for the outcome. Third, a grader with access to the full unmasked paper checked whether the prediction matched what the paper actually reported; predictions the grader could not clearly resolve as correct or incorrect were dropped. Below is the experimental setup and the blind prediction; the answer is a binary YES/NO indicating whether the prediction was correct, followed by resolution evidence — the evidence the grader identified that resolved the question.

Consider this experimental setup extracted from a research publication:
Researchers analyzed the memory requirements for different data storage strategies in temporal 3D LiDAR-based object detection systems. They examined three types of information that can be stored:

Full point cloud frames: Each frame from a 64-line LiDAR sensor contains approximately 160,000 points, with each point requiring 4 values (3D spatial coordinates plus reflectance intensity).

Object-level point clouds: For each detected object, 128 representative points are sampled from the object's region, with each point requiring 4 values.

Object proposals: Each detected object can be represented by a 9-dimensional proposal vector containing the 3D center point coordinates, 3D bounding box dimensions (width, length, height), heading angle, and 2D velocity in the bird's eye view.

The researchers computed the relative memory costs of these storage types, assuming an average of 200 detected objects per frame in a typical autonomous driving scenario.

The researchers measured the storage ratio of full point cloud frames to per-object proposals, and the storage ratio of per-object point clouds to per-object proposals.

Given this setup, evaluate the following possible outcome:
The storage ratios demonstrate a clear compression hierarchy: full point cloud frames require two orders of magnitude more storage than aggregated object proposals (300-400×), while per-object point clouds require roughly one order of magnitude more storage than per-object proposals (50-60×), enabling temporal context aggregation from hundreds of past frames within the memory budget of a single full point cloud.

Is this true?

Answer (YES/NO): YES